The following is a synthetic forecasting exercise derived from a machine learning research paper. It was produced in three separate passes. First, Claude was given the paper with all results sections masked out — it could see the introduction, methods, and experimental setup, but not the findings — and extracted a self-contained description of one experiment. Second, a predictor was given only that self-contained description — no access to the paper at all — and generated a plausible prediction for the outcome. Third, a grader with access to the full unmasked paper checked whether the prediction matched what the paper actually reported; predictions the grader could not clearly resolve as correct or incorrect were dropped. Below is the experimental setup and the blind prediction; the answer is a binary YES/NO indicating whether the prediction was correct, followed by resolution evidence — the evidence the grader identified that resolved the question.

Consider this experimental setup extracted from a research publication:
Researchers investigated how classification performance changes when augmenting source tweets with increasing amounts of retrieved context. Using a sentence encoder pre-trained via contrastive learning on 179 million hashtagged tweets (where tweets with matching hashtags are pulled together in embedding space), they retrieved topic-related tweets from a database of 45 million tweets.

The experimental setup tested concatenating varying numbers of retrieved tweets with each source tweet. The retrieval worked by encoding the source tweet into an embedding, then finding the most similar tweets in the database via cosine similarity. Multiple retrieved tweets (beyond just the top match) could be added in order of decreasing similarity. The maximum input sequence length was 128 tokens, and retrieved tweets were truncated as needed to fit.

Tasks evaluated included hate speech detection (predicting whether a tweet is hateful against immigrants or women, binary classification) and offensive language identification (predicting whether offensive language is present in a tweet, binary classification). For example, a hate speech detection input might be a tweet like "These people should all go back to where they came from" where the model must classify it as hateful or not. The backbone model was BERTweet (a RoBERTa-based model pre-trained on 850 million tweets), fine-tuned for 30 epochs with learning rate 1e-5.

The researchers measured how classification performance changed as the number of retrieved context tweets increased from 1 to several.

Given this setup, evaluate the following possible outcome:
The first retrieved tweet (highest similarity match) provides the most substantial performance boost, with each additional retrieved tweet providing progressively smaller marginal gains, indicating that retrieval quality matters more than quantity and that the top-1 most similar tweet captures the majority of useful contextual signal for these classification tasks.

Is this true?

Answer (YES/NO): YES